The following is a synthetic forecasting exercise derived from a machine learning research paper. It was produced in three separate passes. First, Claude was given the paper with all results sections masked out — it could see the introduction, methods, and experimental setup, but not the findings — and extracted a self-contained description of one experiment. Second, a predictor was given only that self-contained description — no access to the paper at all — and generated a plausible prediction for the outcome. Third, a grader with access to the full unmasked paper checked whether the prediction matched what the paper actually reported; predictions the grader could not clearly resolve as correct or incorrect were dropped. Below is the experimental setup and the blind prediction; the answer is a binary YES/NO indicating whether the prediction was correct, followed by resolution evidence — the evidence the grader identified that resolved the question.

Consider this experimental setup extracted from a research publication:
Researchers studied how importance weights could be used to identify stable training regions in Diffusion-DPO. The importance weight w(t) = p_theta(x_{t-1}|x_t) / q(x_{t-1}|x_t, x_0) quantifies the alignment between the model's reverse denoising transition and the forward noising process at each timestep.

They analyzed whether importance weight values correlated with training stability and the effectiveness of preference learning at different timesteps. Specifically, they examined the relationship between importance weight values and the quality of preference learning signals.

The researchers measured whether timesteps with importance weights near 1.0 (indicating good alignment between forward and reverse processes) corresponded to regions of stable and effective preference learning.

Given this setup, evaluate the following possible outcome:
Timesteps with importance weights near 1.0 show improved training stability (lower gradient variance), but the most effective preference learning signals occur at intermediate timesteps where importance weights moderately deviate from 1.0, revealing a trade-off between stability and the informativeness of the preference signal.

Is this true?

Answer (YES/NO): NO